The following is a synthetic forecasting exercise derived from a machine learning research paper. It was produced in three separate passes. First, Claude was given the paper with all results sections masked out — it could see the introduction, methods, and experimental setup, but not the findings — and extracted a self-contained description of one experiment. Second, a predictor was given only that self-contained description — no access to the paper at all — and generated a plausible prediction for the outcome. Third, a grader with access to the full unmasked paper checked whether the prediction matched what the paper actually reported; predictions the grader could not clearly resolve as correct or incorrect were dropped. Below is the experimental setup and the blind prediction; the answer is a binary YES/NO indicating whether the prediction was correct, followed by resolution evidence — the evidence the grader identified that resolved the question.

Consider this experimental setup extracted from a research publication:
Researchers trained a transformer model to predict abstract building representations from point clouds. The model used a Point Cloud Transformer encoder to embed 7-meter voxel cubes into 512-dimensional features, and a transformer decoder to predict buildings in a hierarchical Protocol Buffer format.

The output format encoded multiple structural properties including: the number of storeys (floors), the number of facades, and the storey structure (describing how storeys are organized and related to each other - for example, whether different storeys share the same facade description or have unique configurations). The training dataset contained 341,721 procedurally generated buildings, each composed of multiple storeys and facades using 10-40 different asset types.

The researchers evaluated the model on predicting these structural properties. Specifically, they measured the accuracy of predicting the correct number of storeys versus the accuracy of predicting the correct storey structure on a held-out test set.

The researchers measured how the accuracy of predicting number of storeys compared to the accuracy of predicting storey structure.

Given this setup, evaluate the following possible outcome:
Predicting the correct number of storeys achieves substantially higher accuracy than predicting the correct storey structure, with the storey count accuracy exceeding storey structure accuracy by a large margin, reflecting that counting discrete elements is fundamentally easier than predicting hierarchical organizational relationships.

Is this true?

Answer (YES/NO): NO